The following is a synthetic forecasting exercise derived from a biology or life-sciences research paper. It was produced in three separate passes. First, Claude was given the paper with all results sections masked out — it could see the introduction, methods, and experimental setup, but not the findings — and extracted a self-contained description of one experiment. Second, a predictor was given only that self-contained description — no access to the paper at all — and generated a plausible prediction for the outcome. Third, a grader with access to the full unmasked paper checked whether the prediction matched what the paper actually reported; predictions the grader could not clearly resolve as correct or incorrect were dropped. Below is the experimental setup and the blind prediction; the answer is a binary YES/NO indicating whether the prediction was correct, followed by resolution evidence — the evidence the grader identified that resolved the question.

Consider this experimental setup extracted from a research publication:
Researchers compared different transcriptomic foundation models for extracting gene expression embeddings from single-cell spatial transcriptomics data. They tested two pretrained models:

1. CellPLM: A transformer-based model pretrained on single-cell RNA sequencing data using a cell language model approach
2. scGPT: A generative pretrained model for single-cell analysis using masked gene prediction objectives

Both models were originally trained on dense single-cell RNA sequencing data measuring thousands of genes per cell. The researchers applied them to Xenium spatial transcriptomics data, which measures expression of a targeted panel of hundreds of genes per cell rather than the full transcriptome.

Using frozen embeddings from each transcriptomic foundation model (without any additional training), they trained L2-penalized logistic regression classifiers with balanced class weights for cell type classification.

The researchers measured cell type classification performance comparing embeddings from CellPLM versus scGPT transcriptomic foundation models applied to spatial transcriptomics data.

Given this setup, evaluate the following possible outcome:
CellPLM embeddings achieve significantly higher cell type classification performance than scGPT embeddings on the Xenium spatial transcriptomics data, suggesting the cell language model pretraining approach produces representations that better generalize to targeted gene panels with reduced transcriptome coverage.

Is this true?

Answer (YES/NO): NO